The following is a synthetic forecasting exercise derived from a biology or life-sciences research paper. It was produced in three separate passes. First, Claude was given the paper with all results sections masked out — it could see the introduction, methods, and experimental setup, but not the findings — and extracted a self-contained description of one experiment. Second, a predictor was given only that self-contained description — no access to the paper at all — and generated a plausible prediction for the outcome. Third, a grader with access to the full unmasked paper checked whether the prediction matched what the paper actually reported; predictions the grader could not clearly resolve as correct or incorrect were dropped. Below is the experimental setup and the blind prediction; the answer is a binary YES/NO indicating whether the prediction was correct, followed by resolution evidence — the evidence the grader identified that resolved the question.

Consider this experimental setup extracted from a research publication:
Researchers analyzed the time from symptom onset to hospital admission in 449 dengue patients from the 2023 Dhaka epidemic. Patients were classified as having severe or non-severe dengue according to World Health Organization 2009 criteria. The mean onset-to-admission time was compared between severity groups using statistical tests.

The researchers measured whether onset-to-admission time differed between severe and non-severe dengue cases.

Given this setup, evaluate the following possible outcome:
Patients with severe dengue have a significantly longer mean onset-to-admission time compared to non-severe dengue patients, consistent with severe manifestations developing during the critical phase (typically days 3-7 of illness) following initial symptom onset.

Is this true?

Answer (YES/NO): YES